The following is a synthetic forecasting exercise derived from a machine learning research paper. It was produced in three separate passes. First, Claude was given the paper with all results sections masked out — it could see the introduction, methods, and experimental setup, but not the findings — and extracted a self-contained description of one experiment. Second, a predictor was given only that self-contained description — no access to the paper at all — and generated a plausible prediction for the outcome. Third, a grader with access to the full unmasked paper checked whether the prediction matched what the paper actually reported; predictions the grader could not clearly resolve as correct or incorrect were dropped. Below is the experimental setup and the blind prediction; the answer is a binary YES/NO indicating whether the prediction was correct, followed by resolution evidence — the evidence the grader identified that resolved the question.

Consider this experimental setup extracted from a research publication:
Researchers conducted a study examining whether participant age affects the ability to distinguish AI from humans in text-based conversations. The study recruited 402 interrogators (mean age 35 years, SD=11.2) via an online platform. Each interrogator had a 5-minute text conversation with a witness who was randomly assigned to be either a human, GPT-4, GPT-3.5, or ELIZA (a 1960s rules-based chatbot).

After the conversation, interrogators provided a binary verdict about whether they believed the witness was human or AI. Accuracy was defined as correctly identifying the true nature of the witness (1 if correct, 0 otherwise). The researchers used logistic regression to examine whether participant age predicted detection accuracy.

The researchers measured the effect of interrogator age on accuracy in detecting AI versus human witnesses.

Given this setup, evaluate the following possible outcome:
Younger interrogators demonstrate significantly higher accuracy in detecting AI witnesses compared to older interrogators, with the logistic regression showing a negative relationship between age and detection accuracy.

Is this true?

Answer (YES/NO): YES